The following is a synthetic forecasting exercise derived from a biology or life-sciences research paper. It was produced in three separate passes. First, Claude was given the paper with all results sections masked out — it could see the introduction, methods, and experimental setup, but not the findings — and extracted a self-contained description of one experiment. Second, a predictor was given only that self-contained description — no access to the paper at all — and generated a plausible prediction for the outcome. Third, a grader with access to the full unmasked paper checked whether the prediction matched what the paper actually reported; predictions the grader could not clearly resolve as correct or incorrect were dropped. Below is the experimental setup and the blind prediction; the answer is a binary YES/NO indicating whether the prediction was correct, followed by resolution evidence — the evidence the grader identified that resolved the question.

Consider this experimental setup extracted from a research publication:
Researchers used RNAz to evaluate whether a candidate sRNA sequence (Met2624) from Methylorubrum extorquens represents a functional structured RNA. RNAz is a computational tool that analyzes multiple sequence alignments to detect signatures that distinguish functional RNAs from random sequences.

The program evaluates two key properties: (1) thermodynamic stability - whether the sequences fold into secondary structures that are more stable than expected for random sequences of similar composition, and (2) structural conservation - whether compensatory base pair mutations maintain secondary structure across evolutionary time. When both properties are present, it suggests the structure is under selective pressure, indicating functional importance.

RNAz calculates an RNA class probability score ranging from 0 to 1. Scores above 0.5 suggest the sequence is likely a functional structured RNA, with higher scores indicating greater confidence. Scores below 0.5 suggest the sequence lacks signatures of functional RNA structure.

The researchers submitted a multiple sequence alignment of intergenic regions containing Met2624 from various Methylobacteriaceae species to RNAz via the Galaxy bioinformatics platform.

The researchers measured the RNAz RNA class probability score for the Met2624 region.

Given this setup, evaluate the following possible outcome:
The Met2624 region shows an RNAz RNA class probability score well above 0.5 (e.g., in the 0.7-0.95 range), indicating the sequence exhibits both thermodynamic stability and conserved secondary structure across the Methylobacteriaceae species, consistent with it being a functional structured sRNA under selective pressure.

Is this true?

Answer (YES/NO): YES